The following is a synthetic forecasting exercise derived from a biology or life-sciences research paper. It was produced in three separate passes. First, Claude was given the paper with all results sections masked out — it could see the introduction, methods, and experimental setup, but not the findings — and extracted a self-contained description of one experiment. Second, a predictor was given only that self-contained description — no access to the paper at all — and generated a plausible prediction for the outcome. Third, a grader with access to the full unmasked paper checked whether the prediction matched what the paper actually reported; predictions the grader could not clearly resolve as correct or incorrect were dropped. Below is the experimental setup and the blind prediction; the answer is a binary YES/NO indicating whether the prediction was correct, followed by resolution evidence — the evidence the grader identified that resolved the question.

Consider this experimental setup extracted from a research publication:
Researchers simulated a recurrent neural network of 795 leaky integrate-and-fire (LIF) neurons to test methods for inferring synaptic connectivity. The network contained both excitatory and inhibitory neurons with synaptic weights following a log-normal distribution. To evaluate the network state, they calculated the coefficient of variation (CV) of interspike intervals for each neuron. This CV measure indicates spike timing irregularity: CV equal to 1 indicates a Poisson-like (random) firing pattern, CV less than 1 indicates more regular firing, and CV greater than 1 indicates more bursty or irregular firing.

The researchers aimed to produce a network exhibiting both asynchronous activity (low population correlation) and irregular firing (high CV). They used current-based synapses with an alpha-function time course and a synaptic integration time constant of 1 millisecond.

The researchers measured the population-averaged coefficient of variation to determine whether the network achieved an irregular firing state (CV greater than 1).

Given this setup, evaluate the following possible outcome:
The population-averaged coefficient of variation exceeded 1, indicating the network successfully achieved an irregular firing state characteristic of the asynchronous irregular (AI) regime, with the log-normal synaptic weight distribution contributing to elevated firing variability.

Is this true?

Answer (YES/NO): NO